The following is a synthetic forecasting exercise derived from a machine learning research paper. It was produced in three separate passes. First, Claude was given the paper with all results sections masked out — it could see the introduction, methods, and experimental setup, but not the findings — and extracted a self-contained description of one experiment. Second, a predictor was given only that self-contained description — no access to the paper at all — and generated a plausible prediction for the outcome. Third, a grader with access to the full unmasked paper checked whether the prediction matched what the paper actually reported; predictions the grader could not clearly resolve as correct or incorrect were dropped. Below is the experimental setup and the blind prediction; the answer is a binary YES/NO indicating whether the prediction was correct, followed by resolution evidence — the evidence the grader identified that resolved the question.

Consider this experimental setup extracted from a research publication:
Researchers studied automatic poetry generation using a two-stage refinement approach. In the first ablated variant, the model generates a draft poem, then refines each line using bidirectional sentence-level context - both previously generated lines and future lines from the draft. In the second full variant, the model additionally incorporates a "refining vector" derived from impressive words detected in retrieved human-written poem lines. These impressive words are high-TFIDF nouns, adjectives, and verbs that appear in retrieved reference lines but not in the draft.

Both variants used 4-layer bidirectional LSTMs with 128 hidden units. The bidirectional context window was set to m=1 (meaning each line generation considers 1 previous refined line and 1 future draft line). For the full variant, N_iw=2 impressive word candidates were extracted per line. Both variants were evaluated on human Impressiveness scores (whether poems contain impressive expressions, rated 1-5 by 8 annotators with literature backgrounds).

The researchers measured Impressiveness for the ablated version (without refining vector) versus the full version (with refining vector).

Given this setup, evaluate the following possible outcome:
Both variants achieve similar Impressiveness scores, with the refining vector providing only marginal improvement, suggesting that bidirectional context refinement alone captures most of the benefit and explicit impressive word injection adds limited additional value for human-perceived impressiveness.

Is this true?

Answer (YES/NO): NO